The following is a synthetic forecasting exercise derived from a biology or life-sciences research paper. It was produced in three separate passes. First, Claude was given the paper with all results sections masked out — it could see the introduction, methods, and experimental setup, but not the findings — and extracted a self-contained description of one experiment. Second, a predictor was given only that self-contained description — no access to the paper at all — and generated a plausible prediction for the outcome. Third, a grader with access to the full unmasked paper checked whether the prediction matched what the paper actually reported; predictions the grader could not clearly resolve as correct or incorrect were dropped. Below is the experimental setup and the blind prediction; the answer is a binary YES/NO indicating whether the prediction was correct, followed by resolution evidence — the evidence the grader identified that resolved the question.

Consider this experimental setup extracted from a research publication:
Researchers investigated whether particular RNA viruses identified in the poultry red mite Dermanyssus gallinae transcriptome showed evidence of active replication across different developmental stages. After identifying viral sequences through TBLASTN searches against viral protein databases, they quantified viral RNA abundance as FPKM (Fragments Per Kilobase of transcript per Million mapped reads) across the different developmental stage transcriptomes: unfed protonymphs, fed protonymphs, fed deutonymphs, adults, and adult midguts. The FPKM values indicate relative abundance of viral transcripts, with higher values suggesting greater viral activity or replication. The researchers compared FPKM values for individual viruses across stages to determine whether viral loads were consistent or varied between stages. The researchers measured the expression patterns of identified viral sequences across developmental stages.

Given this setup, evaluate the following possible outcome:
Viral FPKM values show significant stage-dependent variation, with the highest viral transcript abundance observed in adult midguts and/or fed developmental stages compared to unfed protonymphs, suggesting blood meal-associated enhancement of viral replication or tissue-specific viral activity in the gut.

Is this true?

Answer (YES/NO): YES